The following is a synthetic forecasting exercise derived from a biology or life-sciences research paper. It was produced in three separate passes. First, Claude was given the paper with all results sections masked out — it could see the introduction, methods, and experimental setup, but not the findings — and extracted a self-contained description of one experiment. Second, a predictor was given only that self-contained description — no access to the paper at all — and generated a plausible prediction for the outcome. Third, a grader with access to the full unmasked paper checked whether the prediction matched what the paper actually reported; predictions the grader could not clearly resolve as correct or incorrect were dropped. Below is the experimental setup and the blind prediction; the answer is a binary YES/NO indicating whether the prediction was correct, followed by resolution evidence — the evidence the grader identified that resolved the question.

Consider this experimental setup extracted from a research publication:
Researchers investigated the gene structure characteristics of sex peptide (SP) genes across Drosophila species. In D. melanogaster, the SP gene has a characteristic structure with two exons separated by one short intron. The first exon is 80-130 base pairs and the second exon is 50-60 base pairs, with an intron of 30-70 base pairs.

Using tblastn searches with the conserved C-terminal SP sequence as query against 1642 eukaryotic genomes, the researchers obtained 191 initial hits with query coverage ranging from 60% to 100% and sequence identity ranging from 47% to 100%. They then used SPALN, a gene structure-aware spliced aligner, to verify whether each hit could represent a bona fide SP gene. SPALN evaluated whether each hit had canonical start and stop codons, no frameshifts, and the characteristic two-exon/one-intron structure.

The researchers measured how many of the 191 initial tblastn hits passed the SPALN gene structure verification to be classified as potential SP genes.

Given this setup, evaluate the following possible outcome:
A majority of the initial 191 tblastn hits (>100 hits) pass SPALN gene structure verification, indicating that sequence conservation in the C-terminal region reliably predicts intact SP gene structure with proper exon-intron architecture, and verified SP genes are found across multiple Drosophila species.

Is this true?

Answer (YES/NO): NO